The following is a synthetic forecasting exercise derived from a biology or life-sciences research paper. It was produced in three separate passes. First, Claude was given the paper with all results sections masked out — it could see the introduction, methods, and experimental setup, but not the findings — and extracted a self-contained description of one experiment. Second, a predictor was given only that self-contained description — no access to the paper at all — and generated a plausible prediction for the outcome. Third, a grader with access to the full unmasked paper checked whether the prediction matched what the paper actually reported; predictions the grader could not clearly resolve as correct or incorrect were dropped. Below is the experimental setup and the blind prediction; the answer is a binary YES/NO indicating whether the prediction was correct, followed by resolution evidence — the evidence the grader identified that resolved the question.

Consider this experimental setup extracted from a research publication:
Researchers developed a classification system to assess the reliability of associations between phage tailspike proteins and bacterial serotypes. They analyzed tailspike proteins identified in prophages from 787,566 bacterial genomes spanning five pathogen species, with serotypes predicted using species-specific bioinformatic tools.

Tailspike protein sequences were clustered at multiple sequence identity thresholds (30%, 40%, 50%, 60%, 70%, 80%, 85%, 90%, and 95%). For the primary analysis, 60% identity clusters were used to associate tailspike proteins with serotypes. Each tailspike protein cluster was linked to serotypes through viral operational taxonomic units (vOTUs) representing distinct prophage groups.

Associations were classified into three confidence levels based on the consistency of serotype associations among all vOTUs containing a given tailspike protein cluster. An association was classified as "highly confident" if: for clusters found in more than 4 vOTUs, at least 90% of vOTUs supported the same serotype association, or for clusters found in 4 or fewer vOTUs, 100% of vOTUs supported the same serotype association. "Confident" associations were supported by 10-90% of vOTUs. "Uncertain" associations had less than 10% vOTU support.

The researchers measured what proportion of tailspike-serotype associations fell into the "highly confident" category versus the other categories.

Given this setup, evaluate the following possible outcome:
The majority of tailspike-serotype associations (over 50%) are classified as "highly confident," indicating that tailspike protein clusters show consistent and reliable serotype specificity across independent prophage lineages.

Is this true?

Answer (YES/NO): YES